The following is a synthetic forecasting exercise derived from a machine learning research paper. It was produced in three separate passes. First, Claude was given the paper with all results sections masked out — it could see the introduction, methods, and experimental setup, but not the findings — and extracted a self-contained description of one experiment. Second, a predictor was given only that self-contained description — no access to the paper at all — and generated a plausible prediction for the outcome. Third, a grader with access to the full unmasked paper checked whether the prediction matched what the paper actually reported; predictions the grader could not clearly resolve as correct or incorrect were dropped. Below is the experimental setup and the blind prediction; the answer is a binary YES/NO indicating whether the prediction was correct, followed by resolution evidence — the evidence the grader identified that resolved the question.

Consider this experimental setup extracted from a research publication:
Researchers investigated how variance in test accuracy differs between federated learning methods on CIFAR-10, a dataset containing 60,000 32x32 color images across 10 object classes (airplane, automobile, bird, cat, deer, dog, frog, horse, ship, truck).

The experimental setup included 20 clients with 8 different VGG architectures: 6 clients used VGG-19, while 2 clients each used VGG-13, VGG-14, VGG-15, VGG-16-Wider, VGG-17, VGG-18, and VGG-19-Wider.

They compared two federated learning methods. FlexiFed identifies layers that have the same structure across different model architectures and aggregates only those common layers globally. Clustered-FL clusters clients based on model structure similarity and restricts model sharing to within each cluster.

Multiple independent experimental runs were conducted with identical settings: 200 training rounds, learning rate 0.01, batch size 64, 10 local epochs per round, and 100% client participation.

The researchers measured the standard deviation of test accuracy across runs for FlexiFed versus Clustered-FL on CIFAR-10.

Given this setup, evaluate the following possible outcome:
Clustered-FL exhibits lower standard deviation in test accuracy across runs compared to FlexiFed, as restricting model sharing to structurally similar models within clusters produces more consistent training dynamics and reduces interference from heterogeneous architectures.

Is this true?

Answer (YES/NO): NO